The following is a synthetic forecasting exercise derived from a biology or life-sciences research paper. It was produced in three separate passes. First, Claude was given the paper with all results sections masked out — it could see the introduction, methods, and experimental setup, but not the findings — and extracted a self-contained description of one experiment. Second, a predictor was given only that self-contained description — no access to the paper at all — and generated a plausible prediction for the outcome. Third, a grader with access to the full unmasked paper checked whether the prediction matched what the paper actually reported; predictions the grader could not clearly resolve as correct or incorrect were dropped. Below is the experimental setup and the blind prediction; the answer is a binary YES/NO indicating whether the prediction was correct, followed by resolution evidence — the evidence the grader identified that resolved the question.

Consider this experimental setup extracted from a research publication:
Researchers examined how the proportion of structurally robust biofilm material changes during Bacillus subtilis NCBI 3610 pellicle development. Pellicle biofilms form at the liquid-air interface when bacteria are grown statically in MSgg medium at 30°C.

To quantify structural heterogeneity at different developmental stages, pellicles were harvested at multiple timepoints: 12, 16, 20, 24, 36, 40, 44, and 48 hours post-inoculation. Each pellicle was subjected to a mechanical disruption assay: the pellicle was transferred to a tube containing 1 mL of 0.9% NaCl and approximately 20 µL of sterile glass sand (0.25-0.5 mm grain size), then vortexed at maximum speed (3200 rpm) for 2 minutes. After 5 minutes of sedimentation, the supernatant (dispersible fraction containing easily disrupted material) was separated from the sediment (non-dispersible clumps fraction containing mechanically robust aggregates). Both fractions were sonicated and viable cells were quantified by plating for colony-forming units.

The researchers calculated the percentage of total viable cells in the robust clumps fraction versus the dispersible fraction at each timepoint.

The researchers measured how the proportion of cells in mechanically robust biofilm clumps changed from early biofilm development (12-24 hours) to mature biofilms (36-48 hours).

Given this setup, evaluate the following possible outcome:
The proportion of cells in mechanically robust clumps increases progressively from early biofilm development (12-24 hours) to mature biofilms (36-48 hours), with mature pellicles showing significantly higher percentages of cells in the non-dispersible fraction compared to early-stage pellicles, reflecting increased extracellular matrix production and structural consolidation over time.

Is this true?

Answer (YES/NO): NO